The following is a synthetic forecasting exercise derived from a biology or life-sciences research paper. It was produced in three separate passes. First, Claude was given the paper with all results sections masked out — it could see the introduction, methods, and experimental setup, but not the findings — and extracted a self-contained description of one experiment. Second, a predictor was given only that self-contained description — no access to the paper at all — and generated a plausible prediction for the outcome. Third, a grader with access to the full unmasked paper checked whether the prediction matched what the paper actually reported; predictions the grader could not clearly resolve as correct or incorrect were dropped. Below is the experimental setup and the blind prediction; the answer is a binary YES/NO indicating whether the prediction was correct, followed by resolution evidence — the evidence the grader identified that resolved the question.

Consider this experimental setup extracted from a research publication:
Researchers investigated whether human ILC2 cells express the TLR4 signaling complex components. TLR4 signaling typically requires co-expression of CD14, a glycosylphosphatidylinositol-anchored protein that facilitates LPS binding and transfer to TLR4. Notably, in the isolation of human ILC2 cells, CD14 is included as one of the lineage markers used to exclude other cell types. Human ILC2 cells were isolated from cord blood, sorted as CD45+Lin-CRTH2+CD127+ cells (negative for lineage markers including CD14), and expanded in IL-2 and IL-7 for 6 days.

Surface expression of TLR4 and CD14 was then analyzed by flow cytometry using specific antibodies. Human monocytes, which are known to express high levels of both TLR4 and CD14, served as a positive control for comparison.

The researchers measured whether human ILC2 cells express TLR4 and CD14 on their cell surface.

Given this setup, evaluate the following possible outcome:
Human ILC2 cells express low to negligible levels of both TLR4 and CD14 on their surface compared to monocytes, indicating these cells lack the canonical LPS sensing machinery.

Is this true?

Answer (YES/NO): NO